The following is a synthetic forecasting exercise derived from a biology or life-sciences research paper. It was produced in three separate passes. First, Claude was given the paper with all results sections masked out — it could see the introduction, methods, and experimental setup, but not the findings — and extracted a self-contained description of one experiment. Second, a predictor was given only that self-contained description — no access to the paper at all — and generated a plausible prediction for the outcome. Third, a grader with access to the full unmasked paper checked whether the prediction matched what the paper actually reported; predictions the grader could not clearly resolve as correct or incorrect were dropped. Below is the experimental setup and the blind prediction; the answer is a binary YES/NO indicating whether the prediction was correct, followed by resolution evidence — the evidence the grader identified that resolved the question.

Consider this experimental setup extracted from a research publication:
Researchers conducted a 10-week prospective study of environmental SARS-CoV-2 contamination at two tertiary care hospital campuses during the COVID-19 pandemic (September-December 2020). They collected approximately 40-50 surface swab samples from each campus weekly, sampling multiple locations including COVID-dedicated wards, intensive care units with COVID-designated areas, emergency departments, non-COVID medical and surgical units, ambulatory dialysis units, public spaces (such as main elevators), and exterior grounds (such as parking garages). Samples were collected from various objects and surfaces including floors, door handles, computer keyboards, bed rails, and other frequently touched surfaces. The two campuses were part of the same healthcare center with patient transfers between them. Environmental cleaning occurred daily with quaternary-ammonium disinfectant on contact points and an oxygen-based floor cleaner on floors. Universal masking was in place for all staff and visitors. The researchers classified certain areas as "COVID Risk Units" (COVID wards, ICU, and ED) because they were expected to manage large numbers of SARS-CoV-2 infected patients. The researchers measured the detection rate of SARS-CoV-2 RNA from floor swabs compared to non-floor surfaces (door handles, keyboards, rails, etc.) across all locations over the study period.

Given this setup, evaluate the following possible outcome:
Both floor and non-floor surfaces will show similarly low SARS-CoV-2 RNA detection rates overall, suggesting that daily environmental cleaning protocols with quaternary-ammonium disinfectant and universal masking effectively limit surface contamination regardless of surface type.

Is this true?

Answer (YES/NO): NO